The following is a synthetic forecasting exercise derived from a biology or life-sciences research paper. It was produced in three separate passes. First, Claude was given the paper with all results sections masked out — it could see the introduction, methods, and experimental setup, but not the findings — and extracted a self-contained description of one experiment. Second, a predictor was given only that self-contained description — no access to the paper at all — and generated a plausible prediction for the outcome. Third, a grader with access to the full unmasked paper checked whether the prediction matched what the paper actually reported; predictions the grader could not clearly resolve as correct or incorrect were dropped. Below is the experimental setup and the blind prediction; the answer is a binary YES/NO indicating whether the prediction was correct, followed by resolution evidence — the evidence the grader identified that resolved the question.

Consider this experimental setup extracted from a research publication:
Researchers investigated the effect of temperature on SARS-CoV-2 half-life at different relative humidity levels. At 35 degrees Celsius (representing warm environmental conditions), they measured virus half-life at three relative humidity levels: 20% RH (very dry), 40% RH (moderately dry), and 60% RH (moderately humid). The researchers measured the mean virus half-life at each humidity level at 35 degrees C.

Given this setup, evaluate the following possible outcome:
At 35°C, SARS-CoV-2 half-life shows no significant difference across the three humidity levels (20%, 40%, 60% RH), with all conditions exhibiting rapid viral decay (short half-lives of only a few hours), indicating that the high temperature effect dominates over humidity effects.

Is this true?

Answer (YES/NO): NO